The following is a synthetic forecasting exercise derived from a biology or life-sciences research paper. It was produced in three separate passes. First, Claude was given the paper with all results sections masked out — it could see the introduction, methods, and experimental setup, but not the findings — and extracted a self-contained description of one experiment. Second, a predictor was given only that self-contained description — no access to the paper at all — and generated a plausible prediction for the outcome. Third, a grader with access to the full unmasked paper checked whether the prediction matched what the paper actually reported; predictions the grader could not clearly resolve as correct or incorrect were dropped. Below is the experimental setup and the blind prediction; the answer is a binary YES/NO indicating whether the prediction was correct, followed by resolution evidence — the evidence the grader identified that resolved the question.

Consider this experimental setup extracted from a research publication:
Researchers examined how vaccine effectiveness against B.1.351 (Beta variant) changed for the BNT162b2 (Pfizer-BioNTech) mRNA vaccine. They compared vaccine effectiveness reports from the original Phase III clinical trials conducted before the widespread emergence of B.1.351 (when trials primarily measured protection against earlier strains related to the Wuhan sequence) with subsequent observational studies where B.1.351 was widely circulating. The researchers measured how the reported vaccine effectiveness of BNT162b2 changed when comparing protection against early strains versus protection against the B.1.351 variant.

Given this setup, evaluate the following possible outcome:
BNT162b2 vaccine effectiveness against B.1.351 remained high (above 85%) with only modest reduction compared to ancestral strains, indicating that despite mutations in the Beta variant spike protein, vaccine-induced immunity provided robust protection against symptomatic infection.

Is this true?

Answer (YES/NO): NO